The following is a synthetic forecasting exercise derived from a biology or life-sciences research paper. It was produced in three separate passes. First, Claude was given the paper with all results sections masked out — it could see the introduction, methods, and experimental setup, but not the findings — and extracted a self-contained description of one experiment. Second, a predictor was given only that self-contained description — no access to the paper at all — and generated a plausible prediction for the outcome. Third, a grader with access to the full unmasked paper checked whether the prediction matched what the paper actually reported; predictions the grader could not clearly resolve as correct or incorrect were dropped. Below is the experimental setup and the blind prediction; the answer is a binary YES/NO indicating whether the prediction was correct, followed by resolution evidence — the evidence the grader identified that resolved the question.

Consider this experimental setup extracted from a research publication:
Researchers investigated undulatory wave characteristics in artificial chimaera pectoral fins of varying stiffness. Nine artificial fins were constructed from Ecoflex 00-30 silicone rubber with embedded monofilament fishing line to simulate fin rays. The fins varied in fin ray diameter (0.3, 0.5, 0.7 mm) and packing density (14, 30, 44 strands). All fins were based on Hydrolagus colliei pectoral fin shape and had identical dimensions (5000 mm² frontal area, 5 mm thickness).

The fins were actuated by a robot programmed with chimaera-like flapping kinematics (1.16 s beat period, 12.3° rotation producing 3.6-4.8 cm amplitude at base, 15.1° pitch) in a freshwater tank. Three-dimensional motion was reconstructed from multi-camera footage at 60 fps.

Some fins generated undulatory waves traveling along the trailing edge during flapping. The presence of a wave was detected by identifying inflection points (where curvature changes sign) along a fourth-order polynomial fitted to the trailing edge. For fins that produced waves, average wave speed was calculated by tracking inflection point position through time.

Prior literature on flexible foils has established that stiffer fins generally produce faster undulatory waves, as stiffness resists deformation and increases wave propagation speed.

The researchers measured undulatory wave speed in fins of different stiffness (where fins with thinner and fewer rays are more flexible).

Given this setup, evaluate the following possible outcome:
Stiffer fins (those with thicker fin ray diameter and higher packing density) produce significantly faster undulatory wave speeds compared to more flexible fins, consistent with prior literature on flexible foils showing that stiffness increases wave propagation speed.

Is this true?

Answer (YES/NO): NO